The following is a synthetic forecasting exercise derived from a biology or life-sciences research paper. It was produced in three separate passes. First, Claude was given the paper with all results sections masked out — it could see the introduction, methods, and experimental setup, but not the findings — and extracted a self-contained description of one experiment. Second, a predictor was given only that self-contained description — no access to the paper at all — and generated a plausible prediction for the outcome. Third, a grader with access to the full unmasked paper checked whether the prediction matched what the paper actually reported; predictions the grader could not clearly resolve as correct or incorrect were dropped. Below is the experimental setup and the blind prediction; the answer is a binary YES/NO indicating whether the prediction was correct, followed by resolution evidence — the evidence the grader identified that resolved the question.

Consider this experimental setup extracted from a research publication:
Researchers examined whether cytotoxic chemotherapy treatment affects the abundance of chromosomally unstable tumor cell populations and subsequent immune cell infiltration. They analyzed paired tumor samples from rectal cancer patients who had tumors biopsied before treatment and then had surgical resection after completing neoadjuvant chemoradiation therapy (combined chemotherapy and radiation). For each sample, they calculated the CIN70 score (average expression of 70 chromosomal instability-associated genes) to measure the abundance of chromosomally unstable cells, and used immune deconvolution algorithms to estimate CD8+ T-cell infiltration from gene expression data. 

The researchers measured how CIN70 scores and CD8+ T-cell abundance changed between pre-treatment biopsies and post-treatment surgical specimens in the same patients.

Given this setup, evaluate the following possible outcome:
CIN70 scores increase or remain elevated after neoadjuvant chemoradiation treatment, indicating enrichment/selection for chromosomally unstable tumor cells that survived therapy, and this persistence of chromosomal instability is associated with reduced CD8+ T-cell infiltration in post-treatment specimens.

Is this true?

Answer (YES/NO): NO